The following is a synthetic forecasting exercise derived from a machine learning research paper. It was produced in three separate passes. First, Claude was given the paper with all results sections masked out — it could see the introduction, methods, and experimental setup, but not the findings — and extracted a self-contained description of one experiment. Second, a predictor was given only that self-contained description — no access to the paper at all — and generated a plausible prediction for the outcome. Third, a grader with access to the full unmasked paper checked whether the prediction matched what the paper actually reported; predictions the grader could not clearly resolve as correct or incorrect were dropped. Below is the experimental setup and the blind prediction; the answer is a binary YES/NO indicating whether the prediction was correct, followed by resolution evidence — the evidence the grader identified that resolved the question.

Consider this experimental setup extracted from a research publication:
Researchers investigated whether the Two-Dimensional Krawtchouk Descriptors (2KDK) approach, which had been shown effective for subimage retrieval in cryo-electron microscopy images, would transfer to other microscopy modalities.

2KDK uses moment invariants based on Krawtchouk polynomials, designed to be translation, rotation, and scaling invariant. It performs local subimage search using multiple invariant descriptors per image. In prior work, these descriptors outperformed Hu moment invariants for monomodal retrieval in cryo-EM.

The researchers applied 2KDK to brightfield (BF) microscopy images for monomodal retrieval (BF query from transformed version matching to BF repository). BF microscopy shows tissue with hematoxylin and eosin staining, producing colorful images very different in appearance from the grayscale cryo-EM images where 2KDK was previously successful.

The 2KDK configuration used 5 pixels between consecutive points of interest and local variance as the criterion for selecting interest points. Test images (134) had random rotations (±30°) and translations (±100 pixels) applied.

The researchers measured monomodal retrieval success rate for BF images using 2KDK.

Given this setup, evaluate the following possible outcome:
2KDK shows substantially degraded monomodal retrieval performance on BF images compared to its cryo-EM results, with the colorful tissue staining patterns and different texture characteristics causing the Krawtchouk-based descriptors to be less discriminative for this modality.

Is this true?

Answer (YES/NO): YES